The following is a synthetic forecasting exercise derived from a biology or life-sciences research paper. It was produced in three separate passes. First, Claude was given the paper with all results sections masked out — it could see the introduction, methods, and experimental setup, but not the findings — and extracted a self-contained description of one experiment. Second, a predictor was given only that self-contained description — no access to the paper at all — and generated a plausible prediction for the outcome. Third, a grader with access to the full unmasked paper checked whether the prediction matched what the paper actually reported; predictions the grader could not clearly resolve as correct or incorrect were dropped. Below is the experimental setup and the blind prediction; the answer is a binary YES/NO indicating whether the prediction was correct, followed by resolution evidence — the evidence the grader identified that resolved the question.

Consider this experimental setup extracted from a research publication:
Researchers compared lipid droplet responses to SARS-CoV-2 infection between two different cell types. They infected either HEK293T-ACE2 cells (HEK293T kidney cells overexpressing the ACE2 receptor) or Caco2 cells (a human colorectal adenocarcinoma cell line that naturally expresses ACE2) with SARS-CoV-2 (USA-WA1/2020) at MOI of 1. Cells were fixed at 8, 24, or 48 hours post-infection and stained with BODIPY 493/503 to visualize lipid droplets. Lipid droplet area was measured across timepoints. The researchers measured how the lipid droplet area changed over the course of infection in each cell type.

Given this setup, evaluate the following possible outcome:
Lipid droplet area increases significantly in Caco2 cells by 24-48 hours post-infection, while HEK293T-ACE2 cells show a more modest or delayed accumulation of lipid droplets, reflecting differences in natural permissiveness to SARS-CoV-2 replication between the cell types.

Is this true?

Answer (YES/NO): NO